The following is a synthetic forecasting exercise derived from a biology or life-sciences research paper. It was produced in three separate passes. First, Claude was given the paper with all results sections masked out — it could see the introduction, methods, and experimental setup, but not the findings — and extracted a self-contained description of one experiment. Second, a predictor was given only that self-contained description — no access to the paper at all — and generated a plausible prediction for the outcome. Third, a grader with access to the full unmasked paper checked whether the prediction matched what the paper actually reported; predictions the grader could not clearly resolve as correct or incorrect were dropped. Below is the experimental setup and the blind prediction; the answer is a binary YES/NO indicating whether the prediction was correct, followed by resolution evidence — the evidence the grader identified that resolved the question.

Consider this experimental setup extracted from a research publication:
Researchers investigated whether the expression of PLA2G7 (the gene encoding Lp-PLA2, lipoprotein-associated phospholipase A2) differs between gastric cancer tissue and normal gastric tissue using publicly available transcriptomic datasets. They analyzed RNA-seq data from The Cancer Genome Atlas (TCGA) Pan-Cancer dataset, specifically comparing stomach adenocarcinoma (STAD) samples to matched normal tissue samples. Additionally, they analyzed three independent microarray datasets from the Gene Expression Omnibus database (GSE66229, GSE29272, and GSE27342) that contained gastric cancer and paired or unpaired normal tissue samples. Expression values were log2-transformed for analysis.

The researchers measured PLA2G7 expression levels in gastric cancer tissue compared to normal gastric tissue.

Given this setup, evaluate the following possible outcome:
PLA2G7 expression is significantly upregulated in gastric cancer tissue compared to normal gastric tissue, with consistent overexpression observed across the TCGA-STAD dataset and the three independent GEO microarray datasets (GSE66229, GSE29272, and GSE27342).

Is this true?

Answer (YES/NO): YES